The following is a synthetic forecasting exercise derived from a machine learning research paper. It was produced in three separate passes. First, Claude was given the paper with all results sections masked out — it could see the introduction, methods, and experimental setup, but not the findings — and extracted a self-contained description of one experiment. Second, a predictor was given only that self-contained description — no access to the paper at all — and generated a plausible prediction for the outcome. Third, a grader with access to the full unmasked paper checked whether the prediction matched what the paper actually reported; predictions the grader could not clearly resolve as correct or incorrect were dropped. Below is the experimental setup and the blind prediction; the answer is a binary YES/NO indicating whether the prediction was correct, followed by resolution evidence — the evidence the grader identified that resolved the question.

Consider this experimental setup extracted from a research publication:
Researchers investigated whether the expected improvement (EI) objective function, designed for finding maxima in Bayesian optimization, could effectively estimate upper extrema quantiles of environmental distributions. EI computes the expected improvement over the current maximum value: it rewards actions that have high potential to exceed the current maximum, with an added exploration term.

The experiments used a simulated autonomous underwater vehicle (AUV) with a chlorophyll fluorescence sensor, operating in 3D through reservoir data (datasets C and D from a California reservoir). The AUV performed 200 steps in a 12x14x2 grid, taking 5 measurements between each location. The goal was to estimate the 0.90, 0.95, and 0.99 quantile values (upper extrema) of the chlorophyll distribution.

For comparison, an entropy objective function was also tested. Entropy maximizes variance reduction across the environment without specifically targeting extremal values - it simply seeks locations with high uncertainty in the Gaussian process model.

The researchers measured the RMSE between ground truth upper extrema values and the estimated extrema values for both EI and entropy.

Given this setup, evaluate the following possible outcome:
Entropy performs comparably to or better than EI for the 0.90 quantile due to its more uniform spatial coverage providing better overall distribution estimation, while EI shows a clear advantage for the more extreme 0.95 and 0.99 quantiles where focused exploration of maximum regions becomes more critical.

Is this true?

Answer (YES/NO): NO